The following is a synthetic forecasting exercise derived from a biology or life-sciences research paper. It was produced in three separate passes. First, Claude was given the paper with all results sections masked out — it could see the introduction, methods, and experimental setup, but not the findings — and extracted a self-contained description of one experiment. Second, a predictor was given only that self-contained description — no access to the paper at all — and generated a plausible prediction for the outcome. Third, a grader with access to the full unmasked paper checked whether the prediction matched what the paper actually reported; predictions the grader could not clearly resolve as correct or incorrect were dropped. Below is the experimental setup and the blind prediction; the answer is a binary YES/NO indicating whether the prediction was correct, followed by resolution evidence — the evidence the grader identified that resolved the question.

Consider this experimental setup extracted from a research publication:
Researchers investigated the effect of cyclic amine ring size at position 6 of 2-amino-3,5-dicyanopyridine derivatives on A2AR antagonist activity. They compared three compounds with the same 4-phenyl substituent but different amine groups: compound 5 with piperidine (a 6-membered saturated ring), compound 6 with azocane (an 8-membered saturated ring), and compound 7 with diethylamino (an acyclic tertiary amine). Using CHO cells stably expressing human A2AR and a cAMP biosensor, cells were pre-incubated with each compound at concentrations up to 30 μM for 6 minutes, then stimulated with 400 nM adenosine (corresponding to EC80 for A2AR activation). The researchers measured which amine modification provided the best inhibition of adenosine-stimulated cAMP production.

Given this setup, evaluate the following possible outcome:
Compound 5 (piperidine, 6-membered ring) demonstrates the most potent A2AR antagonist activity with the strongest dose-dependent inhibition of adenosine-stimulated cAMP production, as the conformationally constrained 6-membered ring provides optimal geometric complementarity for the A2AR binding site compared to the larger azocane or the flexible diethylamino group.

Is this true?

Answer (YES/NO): YES